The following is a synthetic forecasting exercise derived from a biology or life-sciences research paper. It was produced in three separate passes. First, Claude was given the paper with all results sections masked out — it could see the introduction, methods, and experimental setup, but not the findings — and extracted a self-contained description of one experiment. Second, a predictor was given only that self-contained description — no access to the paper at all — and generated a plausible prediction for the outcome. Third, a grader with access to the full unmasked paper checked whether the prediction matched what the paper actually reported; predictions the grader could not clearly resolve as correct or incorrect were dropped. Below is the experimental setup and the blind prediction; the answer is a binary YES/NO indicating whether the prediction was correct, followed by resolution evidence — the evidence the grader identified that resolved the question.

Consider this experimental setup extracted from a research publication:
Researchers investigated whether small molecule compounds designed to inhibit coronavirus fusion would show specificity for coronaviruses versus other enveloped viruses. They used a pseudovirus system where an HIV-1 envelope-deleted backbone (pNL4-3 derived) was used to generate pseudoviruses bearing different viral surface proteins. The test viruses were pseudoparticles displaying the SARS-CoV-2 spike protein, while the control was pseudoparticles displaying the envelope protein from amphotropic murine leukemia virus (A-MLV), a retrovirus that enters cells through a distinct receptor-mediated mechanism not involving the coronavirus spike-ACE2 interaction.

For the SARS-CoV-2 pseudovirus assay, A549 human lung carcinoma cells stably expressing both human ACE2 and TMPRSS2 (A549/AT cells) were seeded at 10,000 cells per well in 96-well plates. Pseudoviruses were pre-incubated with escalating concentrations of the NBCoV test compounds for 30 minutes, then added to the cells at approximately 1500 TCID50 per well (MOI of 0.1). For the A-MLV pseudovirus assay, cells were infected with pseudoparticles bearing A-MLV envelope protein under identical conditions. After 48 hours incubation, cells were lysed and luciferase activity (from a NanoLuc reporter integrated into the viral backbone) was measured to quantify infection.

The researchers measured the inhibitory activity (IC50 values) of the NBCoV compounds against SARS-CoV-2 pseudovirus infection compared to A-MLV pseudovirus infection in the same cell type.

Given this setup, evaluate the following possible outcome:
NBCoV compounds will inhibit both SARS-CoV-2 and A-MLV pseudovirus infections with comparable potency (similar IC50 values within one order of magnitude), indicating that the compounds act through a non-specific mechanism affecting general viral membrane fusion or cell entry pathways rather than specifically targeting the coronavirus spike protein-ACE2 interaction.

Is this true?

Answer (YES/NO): NO